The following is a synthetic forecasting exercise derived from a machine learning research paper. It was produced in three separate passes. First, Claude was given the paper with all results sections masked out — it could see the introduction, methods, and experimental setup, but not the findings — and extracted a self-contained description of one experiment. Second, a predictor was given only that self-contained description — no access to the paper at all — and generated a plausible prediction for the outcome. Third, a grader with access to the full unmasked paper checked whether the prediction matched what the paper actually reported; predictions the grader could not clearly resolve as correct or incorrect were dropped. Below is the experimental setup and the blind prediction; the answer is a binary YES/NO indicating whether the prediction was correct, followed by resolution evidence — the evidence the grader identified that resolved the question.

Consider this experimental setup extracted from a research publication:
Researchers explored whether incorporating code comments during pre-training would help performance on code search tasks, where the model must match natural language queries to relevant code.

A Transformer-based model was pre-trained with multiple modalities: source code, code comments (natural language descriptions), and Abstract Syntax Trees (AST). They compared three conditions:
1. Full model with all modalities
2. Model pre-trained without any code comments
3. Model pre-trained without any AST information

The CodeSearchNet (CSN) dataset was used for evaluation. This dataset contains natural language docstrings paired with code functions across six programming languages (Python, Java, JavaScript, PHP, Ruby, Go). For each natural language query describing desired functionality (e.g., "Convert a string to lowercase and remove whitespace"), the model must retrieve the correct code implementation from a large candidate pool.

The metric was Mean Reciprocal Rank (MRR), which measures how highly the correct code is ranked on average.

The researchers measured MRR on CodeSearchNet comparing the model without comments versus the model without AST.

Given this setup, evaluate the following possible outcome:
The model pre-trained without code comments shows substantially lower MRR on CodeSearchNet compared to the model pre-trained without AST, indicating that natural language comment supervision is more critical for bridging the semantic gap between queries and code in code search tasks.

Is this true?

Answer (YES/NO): YES